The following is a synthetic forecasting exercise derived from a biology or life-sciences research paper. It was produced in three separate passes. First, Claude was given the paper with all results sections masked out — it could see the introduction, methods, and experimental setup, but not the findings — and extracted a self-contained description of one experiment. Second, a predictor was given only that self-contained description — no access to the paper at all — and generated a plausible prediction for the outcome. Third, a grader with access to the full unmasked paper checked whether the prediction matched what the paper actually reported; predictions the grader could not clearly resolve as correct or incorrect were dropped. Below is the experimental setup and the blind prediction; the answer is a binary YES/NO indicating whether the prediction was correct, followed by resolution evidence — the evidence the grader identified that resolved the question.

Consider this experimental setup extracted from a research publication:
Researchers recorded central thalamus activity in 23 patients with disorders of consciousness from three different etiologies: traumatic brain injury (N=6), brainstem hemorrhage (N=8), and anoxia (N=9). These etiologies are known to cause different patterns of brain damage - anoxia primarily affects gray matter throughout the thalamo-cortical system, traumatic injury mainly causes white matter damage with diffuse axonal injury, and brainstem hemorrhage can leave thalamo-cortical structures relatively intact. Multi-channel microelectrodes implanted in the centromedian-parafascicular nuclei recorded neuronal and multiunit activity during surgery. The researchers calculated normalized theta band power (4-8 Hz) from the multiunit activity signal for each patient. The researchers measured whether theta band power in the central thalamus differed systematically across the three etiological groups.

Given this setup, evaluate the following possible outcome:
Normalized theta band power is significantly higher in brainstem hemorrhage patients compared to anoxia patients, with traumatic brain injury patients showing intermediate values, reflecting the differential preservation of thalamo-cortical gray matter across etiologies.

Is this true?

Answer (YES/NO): YES